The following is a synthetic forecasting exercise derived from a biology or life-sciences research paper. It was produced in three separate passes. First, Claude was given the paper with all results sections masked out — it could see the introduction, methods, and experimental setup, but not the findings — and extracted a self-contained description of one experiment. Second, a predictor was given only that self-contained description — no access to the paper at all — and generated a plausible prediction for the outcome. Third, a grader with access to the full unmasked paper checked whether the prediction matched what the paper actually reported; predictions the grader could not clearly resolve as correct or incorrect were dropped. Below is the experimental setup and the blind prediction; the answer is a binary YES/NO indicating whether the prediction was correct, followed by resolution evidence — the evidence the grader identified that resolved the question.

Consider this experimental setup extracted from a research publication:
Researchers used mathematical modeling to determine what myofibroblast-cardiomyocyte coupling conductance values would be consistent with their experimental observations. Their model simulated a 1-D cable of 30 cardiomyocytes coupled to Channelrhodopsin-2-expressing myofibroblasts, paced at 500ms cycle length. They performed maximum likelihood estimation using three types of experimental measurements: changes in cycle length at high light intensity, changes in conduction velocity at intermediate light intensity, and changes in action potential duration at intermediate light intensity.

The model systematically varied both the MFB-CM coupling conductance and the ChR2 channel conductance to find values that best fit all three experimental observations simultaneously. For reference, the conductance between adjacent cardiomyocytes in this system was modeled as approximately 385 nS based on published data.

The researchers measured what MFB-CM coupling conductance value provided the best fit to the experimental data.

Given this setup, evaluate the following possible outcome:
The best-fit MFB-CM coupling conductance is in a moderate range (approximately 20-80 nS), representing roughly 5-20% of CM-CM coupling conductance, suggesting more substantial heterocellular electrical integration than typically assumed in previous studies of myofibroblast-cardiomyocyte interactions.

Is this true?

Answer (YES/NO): NO